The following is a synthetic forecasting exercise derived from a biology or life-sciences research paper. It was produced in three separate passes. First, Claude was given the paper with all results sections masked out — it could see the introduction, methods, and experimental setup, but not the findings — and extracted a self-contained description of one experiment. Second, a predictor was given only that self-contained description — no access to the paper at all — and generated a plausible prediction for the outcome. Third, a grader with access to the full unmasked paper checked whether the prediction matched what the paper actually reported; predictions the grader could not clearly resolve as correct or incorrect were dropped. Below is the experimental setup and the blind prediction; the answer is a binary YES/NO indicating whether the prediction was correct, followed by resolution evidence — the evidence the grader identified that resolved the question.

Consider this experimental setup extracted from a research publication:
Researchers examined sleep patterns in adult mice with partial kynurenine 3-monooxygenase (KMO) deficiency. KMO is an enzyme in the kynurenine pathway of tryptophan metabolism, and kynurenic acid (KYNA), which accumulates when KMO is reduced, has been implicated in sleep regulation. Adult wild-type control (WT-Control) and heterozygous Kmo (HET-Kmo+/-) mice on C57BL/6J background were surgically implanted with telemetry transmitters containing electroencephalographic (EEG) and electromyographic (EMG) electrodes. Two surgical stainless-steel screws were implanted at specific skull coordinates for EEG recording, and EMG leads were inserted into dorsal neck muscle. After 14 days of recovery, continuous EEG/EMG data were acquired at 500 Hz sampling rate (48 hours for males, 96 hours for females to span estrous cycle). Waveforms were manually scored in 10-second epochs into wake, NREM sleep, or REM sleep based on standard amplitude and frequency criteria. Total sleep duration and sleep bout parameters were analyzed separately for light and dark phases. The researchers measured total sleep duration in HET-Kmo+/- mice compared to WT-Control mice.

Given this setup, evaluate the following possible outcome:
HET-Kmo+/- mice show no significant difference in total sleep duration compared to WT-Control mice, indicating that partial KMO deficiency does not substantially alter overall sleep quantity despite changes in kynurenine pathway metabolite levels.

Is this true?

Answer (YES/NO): NO